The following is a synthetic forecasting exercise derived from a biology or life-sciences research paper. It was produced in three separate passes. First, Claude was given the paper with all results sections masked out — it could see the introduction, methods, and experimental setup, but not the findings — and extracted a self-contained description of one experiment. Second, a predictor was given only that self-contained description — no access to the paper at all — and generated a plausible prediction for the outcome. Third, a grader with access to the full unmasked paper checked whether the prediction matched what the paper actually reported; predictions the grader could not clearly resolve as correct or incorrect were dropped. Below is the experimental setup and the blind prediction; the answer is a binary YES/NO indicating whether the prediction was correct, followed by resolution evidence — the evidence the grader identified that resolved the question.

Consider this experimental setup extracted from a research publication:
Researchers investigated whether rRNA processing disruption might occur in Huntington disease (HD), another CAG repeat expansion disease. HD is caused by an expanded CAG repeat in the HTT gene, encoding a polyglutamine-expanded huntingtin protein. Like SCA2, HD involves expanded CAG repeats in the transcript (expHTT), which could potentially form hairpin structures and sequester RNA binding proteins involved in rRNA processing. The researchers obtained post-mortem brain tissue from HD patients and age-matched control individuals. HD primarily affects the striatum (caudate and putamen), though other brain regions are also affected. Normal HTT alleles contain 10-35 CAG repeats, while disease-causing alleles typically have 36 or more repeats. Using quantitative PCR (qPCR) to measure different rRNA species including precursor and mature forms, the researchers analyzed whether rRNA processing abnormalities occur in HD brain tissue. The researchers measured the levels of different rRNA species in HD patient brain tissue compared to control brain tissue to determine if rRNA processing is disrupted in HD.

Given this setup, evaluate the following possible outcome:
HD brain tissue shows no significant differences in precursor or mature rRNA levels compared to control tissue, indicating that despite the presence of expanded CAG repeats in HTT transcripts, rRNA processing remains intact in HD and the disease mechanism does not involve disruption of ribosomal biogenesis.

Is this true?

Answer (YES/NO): NO